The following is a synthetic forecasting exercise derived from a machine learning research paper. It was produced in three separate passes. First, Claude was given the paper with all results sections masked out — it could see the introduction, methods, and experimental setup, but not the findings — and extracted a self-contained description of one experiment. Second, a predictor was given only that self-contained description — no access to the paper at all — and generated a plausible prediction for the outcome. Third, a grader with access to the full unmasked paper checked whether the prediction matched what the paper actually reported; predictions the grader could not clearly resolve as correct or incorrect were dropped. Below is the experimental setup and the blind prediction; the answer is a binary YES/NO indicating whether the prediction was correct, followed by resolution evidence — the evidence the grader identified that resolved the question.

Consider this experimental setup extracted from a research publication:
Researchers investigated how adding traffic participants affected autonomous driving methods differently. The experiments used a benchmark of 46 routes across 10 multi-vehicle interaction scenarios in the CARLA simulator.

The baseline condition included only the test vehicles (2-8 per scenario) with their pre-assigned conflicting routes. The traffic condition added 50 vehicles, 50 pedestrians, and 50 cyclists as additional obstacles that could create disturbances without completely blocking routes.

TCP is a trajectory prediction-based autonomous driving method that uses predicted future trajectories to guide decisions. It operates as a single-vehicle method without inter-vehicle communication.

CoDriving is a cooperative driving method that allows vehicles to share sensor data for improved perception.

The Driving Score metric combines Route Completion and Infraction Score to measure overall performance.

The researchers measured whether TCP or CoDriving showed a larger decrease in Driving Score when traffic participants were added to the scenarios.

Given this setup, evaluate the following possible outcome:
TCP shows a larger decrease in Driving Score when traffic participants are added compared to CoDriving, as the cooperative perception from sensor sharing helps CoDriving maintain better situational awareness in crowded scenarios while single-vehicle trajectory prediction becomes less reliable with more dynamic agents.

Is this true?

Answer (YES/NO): NO